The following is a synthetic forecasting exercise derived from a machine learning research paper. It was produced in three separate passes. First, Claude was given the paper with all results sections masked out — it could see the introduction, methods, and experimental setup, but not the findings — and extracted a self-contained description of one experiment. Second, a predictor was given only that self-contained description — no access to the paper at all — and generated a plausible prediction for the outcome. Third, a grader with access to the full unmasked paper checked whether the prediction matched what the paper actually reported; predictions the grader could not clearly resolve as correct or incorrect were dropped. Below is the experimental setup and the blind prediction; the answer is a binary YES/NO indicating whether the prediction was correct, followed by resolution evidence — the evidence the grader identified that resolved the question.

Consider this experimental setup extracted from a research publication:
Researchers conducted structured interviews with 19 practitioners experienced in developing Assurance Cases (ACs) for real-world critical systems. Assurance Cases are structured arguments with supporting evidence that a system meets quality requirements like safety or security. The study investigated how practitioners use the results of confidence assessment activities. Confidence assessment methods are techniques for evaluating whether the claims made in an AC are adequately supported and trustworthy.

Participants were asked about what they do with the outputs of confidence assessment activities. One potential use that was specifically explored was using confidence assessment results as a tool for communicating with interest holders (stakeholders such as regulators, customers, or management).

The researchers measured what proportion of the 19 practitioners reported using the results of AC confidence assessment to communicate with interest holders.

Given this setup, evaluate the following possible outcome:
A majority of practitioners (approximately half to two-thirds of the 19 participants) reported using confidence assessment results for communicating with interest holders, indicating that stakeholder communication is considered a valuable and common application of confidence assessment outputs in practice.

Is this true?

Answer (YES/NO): NO